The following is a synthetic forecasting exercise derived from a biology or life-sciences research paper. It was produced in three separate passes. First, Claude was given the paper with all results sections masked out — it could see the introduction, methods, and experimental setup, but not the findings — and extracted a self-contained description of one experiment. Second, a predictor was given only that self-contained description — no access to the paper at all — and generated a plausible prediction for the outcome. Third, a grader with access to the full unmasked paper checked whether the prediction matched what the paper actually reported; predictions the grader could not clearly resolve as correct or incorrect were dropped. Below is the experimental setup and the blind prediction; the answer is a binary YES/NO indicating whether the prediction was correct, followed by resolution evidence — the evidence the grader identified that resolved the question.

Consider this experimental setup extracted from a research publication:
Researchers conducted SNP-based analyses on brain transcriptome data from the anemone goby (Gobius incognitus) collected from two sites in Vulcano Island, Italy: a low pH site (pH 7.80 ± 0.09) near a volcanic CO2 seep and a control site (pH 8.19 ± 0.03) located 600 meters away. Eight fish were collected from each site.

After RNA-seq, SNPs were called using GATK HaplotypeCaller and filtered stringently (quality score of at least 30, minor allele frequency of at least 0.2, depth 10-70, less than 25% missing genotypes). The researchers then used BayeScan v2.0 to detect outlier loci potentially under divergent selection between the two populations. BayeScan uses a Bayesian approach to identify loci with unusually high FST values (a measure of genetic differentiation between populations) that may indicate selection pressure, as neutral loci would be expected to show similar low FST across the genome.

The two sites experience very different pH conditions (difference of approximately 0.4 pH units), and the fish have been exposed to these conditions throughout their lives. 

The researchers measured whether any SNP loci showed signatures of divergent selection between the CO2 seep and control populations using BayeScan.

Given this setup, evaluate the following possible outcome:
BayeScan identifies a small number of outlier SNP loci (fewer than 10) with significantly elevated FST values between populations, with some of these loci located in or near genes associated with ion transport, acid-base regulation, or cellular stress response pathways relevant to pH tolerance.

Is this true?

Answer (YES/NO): NO